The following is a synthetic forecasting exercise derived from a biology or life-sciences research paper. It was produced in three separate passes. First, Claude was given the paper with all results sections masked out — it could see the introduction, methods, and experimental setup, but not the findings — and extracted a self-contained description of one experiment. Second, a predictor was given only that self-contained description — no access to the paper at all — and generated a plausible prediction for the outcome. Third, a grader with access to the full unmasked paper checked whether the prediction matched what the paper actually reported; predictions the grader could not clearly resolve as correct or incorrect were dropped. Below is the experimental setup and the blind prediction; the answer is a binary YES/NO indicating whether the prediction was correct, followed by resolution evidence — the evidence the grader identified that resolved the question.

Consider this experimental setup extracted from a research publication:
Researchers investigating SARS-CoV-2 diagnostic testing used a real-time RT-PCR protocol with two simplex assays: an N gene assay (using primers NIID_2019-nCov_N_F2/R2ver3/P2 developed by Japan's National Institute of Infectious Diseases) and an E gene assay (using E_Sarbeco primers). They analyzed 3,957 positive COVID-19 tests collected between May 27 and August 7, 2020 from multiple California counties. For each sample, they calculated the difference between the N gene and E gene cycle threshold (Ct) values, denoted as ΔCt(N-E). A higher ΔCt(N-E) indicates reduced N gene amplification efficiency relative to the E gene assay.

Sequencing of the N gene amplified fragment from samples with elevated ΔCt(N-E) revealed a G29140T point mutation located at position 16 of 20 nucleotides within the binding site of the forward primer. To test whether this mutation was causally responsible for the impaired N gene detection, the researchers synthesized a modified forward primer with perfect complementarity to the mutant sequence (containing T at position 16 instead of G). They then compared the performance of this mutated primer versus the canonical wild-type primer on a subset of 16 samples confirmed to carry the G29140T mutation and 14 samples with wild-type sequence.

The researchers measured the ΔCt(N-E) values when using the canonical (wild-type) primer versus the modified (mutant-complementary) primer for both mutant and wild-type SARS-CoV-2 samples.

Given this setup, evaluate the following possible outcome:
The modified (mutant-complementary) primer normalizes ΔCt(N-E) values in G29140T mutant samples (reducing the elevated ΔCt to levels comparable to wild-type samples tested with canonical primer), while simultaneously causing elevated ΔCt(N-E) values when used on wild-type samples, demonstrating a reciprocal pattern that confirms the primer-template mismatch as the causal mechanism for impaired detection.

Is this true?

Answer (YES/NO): YES